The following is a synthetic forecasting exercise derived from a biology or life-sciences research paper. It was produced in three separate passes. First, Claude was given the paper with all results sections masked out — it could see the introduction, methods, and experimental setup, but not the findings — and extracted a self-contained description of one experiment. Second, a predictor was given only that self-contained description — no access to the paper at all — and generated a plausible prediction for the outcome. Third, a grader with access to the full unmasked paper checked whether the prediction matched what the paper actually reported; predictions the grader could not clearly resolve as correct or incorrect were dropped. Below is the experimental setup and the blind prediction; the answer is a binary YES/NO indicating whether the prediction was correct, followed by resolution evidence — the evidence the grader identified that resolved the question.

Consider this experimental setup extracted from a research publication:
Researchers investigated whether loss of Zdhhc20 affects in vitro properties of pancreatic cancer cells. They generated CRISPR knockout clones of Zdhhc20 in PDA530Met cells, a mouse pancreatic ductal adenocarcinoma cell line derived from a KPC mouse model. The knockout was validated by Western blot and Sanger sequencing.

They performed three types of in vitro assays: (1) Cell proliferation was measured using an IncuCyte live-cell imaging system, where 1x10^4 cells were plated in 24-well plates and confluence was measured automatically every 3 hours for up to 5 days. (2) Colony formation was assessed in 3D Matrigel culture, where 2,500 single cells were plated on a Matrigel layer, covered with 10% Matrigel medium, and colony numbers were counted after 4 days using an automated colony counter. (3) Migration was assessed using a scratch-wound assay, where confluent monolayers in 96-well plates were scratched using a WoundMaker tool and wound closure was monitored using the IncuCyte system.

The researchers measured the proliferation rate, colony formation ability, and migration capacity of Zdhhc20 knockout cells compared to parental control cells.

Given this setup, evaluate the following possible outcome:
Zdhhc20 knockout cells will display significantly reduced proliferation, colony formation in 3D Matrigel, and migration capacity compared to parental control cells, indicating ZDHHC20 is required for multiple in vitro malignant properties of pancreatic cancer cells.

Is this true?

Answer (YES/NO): NO